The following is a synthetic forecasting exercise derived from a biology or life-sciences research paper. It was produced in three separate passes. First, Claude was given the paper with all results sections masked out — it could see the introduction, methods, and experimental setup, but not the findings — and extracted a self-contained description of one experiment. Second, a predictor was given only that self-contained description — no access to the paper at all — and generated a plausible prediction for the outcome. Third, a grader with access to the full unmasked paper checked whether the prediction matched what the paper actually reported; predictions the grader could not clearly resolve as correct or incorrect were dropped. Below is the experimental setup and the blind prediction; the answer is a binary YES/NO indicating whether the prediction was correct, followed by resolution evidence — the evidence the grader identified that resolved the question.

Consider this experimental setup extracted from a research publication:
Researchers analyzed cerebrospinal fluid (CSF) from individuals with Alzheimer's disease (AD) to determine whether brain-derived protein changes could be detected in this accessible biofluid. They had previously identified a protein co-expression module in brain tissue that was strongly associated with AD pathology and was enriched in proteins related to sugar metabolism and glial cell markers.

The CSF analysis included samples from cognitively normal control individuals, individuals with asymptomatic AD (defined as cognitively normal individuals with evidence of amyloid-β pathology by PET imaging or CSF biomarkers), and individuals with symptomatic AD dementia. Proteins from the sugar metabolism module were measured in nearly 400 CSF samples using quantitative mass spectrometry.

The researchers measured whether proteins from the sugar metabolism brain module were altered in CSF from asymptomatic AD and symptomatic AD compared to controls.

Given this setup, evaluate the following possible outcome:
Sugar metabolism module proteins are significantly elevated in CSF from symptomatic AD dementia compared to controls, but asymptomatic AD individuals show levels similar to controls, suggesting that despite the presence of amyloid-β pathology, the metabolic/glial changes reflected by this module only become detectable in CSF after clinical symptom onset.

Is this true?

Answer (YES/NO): NO